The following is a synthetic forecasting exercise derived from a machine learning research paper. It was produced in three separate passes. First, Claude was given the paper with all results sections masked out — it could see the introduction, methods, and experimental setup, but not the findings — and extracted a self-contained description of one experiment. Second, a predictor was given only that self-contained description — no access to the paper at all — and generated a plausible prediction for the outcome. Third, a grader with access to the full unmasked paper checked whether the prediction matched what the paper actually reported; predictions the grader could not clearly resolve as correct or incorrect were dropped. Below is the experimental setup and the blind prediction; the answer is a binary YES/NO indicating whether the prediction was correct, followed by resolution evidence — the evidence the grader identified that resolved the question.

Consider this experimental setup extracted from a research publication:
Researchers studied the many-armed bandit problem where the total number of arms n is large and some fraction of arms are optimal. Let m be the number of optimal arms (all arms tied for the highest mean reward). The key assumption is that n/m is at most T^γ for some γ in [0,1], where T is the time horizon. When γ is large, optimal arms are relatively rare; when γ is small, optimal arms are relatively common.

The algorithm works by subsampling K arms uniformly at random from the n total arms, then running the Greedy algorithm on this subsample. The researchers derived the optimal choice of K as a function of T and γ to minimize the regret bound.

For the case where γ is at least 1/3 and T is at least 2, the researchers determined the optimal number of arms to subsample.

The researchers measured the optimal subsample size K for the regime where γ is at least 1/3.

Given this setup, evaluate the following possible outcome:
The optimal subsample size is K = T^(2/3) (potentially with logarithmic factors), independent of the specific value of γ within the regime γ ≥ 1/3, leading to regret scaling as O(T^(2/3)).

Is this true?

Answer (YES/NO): NO